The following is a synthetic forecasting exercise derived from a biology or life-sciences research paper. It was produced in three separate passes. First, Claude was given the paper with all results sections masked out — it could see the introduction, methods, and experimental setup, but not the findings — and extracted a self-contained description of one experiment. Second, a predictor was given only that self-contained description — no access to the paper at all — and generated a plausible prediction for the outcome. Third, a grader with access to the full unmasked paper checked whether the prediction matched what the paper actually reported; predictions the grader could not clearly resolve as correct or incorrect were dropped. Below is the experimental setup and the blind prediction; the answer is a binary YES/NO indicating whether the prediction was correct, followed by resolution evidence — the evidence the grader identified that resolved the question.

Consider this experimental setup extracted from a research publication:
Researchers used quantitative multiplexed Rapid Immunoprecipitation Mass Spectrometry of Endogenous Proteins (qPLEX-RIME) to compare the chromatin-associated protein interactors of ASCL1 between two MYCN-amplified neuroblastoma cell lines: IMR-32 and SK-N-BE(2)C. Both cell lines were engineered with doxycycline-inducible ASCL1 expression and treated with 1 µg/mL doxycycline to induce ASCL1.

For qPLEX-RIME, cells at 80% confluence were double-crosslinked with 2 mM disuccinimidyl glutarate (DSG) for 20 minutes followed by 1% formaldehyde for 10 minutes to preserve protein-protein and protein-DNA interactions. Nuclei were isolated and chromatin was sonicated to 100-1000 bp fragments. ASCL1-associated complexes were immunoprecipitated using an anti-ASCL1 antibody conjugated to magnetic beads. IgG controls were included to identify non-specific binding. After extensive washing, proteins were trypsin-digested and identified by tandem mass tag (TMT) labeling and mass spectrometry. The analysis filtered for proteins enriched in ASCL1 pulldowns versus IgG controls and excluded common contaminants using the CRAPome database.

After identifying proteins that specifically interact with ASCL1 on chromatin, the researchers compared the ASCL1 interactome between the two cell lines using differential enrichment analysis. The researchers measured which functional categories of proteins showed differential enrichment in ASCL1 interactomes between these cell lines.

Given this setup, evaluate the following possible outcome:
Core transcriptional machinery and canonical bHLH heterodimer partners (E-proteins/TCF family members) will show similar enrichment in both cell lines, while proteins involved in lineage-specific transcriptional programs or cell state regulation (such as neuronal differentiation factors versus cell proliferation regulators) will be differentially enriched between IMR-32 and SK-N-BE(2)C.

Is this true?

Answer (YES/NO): YES